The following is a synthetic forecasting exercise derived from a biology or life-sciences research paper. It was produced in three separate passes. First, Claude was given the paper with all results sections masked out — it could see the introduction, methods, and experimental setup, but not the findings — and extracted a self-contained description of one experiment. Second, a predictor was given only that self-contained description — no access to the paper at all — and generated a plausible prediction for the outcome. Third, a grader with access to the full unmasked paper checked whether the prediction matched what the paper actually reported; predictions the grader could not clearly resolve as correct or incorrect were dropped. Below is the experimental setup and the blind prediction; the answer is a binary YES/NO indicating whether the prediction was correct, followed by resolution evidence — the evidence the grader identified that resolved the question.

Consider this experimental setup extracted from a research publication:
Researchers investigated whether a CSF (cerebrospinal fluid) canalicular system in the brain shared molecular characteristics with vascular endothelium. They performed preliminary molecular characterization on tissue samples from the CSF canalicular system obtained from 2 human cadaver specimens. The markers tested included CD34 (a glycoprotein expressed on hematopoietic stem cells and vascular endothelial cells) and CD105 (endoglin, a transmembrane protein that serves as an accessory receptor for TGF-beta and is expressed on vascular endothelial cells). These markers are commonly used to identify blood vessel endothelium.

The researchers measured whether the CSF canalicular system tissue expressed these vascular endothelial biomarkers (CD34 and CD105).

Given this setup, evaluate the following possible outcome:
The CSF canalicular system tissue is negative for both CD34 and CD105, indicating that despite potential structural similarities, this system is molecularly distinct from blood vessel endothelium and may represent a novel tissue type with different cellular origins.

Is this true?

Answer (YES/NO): YES